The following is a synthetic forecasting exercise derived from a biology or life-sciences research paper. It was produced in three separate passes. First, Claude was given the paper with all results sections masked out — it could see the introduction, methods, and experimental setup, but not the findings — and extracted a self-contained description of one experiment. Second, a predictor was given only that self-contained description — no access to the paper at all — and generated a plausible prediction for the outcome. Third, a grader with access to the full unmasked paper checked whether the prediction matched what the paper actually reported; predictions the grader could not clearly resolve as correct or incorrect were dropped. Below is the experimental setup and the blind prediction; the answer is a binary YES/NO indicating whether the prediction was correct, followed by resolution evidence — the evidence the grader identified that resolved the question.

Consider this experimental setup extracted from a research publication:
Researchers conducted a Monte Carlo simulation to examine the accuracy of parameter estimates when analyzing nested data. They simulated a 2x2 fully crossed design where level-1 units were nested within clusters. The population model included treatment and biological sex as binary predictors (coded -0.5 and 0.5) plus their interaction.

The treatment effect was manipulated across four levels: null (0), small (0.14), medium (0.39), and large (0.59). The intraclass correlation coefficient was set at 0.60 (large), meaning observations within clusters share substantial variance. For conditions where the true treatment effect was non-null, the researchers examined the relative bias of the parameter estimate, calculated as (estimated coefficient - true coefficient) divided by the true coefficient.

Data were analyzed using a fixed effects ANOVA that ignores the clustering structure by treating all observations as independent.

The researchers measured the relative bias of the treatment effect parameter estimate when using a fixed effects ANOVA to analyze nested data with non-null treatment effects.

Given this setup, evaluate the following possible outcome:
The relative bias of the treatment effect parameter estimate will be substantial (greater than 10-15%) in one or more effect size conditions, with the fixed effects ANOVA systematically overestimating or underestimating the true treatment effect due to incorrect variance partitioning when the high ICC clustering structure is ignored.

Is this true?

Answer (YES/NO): NO